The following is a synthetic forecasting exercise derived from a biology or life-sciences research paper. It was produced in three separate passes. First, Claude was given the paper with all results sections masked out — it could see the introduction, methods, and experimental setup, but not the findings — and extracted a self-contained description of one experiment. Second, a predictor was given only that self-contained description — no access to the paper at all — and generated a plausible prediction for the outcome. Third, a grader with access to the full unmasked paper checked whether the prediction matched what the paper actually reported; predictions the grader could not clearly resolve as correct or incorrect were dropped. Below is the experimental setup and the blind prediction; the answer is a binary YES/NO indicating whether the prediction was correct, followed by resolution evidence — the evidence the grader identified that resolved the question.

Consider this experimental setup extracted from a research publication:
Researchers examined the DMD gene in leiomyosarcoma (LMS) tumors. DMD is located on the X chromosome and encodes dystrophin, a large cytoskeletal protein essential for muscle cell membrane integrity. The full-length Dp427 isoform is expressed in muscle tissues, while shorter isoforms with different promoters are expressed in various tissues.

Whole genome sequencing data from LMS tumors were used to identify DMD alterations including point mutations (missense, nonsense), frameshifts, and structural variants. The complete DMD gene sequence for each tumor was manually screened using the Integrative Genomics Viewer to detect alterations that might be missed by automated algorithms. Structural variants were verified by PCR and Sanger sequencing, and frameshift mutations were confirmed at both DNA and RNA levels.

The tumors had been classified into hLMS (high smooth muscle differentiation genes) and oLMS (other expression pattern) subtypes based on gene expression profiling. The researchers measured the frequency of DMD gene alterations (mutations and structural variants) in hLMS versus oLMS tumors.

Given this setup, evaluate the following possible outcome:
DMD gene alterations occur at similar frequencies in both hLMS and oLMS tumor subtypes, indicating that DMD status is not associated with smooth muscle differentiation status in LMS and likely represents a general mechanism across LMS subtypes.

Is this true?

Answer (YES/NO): NO